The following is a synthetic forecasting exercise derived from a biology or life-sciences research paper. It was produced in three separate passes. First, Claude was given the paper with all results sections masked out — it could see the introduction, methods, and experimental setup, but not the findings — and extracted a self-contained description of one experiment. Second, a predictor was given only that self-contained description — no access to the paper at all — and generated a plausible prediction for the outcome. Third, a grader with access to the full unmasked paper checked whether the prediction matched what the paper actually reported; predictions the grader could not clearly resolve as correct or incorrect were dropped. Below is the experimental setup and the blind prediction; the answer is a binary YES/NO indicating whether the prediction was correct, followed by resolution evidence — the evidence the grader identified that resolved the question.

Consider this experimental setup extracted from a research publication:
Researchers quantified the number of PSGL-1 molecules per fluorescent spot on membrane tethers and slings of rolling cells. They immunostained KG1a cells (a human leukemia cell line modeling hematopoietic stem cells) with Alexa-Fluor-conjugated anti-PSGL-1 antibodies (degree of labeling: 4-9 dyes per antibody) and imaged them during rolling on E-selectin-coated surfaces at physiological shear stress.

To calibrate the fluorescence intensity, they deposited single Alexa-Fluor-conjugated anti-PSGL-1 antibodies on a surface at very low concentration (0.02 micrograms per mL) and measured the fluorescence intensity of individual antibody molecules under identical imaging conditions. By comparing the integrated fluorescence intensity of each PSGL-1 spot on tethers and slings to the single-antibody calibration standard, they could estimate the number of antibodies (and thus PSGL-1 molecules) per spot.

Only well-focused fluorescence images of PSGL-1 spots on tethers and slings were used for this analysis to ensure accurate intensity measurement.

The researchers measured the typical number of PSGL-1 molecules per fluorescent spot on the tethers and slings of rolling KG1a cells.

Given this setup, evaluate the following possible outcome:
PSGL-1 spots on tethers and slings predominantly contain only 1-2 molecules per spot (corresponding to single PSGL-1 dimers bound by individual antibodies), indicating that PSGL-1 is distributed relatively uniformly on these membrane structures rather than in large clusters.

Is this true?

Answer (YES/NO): YES